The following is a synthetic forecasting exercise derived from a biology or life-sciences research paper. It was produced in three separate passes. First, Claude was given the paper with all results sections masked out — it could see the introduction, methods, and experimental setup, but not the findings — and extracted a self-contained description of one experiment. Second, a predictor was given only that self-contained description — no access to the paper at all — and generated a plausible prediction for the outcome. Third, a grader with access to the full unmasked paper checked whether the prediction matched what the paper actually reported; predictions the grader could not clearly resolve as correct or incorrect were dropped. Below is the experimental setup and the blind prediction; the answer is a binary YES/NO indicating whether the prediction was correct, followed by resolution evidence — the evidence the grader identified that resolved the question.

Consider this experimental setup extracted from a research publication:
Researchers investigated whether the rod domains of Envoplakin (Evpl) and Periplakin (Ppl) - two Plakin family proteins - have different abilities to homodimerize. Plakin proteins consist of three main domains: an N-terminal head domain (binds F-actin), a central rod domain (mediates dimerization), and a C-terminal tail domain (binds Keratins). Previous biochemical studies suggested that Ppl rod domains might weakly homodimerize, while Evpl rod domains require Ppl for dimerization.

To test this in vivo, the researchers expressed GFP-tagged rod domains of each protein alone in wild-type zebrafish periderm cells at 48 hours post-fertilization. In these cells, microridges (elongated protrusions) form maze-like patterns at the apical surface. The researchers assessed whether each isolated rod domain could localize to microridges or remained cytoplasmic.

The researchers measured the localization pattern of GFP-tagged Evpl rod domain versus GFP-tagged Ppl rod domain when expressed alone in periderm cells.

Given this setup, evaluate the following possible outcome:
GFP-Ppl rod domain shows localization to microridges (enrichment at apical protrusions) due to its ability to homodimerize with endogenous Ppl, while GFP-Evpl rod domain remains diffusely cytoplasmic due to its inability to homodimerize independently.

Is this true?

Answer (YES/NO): YES